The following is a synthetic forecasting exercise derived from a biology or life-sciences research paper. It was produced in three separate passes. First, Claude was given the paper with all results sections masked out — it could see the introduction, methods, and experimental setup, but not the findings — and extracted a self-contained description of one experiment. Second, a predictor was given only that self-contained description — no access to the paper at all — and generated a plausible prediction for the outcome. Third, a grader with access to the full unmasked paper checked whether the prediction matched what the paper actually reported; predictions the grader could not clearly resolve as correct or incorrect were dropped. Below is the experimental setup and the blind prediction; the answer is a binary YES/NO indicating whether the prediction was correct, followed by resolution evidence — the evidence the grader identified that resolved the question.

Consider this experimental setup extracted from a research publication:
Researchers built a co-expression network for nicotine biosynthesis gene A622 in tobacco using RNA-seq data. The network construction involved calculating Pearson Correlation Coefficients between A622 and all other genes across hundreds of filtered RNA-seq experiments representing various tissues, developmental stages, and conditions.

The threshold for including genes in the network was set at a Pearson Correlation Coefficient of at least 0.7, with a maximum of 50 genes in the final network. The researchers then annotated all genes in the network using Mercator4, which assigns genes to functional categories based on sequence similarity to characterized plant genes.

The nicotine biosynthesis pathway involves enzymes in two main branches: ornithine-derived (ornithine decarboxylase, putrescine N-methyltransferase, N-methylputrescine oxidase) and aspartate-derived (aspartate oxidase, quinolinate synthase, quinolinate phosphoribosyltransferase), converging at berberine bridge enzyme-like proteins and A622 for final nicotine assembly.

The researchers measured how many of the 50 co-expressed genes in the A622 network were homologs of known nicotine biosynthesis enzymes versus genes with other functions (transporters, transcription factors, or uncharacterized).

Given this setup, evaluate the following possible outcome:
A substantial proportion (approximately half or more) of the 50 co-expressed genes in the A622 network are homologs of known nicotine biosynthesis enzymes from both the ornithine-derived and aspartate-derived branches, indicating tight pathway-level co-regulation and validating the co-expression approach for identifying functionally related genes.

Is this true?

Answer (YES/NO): NO